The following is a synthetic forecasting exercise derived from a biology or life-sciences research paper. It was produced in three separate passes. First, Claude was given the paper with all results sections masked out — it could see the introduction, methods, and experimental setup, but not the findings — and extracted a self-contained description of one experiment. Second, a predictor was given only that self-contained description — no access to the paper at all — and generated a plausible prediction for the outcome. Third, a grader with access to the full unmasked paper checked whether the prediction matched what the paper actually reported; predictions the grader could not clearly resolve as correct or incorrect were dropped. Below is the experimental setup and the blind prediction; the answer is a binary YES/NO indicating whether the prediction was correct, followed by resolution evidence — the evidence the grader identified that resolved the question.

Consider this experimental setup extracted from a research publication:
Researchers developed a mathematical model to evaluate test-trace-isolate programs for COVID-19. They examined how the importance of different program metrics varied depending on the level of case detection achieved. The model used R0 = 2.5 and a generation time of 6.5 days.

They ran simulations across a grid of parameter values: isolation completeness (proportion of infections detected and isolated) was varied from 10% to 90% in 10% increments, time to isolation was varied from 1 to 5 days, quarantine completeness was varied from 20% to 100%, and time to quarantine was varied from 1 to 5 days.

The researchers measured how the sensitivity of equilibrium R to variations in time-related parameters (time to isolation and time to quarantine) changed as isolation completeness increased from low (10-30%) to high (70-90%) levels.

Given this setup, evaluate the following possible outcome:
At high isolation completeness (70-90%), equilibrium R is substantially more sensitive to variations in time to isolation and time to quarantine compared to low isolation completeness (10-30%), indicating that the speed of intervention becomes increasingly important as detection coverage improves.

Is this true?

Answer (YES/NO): YES